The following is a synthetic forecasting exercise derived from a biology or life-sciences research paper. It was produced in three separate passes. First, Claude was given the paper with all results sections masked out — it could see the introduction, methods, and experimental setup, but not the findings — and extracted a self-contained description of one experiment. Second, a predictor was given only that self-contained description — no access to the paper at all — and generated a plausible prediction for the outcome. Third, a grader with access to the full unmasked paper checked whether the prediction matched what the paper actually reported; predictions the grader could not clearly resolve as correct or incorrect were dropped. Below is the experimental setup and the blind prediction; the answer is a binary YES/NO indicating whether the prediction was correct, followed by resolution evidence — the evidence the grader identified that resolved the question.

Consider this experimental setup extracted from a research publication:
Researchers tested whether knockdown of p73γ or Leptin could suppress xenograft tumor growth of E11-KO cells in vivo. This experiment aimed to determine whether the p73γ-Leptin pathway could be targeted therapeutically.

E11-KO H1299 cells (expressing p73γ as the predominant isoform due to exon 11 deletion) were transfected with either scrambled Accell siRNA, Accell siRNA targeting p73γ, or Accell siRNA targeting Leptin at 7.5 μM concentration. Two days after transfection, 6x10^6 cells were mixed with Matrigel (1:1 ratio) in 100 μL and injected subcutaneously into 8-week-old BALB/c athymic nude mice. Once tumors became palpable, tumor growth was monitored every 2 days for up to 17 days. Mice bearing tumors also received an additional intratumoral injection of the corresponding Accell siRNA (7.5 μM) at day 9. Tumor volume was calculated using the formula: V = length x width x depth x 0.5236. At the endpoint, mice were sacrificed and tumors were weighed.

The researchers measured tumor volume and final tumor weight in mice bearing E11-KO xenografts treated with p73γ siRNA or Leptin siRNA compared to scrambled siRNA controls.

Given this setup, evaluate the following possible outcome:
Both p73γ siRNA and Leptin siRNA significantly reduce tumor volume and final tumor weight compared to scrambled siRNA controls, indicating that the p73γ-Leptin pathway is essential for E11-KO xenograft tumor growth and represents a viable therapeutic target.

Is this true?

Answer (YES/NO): YES